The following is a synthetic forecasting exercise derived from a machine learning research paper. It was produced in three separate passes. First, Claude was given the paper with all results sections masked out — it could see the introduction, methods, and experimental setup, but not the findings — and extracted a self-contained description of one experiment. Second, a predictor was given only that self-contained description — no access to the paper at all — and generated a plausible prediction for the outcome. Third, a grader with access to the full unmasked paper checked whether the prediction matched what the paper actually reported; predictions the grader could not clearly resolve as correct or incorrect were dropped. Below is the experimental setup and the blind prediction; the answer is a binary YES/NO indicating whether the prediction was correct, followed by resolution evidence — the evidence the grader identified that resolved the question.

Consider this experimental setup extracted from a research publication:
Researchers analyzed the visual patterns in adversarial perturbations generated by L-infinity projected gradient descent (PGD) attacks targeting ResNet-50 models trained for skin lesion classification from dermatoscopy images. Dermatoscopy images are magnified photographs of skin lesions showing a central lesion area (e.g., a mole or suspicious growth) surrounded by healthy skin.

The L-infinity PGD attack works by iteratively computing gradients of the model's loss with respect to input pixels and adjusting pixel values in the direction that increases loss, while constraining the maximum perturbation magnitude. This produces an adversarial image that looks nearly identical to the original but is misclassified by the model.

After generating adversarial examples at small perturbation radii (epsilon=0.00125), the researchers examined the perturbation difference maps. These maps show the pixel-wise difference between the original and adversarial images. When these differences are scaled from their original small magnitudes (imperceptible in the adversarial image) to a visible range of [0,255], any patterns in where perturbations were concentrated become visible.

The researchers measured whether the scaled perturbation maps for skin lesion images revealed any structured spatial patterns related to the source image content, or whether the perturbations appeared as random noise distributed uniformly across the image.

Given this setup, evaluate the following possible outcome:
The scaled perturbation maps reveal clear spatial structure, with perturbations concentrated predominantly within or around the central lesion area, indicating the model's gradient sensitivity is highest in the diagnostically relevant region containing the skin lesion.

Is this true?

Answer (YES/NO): NO